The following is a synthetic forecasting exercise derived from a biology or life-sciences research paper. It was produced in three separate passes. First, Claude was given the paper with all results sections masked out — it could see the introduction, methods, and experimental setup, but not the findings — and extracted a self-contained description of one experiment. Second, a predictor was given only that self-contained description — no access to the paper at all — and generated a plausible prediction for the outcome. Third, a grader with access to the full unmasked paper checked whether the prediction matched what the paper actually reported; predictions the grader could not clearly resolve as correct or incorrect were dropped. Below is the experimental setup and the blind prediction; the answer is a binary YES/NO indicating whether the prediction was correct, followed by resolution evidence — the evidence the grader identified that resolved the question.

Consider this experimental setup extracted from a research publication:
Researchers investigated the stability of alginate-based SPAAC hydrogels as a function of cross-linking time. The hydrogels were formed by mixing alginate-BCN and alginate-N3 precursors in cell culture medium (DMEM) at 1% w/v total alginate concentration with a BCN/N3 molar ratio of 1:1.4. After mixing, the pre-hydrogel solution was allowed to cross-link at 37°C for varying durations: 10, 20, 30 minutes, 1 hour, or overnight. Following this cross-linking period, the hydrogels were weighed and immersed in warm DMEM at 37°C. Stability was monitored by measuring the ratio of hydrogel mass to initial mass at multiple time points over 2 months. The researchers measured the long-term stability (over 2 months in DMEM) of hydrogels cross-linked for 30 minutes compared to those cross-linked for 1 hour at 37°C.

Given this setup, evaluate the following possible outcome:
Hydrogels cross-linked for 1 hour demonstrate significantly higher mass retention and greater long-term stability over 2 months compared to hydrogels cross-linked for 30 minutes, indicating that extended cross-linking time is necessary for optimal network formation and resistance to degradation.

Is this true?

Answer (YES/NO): YES